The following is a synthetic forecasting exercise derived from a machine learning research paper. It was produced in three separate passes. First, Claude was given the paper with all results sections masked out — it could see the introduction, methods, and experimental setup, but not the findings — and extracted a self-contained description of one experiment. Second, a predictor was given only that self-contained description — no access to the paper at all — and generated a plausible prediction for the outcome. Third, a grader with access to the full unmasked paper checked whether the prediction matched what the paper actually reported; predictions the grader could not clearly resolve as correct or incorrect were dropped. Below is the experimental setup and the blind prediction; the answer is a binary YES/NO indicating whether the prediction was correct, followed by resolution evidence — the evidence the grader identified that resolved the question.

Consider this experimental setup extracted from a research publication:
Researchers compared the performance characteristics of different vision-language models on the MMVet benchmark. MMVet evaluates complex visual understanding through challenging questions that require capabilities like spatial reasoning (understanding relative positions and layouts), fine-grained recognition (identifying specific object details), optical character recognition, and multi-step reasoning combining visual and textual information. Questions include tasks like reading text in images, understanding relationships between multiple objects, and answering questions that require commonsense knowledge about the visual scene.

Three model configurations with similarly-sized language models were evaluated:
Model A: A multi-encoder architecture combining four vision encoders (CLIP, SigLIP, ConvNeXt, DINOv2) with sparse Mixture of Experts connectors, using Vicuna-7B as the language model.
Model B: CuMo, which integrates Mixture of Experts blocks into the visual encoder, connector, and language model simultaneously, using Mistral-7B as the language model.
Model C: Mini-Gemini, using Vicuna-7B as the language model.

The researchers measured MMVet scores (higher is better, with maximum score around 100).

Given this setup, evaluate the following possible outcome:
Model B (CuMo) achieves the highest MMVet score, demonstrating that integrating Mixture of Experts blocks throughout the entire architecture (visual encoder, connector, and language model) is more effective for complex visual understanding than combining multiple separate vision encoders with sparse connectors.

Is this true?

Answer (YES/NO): YES